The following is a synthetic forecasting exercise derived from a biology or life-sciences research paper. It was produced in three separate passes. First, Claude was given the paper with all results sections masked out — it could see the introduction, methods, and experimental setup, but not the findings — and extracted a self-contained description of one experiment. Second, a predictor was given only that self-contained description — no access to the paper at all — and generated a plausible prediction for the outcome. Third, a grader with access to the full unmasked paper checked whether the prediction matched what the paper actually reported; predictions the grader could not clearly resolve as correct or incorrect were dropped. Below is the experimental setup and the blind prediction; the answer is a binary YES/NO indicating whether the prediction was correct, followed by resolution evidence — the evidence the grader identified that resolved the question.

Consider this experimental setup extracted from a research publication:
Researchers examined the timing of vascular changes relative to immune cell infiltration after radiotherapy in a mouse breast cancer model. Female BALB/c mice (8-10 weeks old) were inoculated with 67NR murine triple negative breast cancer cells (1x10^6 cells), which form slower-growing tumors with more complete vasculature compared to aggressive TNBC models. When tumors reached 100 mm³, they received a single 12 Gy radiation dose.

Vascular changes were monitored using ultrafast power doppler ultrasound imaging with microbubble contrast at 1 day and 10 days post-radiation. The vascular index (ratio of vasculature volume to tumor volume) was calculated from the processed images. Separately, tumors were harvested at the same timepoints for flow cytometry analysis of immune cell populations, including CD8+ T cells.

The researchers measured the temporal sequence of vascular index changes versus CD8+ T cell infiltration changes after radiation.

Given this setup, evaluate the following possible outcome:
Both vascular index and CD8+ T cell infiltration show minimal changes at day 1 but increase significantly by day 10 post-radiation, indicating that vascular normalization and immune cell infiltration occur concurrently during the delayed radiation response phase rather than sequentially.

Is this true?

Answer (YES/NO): NO